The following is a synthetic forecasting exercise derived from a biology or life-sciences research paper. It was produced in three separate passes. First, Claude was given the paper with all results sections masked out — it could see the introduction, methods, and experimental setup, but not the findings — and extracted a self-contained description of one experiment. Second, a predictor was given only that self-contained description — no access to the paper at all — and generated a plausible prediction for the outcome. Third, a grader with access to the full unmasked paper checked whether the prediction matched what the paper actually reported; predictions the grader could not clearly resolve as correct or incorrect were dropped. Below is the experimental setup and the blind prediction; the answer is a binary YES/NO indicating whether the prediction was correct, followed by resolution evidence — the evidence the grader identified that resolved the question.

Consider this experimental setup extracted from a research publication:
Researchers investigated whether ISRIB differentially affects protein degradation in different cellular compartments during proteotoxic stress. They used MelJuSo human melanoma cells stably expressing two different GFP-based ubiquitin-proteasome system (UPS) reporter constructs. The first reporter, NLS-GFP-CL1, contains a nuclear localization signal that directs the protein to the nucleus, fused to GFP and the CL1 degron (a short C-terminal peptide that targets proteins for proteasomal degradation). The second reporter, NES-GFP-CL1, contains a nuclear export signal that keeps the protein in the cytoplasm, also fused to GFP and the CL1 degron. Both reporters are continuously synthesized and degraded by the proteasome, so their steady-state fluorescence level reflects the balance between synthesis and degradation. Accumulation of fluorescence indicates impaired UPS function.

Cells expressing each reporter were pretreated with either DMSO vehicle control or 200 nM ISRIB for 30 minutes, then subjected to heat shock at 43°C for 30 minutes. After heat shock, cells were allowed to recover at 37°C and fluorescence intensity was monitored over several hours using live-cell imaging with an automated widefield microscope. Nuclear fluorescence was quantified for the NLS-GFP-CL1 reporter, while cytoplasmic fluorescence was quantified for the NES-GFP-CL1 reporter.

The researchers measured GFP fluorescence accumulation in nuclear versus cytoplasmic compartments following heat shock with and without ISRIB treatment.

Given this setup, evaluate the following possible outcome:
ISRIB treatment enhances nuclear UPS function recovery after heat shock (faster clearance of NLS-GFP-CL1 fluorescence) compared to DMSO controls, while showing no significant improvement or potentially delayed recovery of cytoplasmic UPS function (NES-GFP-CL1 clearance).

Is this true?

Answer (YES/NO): NO